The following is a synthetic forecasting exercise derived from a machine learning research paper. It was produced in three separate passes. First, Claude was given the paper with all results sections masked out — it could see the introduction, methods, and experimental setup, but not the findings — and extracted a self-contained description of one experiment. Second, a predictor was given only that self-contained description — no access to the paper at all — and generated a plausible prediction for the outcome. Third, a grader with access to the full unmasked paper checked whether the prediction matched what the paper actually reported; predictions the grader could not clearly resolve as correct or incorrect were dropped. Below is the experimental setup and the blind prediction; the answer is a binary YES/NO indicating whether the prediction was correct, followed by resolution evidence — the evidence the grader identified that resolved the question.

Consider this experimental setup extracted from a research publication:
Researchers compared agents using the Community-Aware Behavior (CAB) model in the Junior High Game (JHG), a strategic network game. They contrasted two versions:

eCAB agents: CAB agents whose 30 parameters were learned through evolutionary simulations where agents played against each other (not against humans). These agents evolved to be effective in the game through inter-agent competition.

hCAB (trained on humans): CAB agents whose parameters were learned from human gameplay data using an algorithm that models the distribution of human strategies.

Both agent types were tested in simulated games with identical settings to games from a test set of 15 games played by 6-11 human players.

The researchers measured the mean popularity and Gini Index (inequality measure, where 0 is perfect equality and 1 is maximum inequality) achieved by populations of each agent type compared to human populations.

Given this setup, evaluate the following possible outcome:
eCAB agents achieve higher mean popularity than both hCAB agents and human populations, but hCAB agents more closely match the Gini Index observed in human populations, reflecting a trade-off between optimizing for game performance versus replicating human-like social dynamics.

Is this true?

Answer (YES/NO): YES